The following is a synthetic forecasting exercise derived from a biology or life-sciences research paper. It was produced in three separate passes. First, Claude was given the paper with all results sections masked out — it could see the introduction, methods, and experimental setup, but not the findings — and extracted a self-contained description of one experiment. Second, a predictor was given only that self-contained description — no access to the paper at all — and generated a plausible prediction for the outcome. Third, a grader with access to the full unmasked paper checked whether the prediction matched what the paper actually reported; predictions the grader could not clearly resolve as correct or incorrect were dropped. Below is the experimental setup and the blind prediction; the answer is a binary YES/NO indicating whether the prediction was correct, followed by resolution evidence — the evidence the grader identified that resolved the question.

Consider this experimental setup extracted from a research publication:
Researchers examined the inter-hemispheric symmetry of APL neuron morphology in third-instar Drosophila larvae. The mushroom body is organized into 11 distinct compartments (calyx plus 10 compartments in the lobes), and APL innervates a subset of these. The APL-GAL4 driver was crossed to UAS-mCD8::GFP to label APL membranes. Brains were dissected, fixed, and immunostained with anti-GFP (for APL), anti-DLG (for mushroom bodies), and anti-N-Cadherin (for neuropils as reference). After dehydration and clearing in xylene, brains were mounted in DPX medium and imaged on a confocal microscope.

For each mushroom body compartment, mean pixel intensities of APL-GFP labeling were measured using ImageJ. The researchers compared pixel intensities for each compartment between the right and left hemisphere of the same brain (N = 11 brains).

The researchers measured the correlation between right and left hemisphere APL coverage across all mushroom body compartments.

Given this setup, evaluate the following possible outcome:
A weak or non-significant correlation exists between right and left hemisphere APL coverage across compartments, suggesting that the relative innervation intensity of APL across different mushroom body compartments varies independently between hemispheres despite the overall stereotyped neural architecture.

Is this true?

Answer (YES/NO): NO